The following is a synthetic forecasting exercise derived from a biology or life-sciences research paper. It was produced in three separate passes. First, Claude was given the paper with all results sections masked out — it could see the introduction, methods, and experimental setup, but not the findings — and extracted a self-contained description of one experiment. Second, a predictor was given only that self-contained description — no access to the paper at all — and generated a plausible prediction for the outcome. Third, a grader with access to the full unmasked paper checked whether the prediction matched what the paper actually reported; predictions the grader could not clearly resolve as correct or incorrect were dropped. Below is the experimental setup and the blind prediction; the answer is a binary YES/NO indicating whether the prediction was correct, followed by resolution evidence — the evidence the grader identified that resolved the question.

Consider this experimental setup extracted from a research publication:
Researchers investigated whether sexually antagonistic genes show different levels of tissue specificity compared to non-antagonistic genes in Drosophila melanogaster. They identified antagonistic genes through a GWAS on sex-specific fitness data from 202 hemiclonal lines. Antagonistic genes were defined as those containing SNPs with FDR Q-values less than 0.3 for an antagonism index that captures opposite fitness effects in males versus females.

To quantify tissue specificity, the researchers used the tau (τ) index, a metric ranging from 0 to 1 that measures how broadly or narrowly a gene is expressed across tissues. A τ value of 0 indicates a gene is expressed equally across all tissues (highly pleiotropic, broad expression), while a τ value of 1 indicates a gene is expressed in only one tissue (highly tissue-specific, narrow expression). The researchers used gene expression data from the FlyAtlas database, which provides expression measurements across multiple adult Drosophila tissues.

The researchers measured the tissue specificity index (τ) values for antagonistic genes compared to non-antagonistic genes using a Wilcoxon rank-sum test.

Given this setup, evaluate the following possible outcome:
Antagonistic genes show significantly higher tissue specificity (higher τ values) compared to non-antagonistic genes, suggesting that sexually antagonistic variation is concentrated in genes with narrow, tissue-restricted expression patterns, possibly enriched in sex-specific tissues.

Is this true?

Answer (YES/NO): NO